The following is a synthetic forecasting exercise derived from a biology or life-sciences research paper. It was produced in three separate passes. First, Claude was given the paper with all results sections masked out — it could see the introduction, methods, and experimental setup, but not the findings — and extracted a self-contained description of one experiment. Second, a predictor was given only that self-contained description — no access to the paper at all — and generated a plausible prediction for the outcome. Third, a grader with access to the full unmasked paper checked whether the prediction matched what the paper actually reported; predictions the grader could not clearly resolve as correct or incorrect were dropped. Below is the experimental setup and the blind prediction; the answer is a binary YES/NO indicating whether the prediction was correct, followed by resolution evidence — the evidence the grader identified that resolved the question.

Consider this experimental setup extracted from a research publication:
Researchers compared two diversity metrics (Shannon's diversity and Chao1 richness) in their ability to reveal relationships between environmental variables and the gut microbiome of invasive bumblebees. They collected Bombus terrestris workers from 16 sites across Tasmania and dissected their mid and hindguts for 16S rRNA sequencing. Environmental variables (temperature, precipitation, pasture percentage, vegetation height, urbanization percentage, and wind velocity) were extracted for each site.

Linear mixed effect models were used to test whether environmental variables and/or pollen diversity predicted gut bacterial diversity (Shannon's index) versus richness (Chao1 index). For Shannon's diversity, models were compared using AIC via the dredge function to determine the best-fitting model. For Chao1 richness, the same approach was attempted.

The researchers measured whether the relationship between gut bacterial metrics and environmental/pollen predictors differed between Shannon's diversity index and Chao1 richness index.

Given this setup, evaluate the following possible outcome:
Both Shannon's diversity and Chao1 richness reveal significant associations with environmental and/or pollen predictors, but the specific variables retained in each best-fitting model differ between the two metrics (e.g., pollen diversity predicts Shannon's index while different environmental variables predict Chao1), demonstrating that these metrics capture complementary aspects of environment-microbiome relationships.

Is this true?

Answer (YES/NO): NO